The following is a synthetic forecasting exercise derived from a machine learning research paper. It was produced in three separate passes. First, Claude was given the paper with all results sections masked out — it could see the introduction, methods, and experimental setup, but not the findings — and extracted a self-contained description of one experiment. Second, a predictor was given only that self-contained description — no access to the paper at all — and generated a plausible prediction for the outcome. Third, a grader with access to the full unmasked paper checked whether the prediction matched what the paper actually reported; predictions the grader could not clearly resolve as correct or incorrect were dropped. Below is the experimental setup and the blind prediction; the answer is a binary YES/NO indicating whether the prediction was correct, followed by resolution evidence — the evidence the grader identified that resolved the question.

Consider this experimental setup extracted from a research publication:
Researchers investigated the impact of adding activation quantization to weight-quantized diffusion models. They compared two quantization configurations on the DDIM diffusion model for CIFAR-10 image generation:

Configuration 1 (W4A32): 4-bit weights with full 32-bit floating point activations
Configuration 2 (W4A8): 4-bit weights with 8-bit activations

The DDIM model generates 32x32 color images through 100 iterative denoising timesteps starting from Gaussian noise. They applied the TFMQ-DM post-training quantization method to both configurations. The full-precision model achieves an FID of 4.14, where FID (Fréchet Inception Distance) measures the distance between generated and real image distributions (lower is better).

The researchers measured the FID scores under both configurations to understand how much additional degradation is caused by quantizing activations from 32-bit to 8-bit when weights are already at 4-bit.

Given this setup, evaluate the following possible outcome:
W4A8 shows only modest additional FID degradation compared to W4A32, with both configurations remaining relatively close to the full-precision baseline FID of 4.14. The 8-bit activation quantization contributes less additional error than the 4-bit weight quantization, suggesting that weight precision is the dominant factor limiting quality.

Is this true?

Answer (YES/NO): YES